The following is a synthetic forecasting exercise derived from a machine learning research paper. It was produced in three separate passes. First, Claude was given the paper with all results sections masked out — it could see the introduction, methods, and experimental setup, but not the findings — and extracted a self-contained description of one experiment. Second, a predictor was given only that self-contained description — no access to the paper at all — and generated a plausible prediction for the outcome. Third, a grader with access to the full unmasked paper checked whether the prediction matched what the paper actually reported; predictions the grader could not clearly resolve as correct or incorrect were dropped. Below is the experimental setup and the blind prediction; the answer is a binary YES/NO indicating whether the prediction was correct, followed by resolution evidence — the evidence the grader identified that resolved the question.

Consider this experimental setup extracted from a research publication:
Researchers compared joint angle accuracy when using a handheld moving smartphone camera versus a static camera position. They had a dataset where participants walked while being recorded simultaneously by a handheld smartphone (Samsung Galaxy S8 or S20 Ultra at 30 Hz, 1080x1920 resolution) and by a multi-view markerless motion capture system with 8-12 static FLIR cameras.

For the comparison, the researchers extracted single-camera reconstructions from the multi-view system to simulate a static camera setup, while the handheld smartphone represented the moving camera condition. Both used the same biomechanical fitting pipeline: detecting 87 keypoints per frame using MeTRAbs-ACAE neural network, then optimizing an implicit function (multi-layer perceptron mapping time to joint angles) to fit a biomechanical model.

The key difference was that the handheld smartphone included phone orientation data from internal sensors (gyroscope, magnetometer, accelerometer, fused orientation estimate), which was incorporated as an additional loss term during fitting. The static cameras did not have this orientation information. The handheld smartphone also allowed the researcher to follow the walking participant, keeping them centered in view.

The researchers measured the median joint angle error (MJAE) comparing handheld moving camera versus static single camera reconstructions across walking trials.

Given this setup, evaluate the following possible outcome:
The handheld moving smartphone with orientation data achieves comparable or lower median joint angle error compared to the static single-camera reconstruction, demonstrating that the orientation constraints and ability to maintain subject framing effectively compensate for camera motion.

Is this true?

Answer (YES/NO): YES